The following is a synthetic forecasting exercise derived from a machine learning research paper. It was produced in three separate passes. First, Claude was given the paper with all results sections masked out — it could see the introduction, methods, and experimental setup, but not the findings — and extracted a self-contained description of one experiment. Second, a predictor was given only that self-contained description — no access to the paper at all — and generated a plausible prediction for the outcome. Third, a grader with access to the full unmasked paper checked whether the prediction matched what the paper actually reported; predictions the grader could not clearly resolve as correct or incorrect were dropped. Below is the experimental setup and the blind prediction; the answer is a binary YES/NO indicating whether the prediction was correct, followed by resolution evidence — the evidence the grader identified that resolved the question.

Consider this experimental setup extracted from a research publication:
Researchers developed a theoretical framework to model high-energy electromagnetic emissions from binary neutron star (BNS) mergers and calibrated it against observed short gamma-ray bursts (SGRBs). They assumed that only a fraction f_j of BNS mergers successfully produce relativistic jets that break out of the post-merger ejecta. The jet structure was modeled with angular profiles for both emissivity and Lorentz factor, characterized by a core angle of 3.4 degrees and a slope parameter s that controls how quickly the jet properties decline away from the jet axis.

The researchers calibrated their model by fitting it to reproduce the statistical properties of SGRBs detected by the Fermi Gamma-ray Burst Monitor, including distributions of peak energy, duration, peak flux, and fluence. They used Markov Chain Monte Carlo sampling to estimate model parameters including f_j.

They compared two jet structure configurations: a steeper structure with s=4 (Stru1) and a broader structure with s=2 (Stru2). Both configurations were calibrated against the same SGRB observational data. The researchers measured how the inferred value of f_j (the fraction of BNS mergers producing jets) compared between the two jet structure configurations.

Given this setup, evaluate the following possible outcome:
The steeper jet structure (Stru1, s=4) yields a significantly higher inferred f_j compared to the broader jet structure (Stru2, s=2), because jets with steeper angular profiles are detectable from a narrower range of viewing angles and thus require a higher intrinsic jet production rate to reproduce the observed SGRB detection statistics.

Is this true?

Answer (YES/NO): YES